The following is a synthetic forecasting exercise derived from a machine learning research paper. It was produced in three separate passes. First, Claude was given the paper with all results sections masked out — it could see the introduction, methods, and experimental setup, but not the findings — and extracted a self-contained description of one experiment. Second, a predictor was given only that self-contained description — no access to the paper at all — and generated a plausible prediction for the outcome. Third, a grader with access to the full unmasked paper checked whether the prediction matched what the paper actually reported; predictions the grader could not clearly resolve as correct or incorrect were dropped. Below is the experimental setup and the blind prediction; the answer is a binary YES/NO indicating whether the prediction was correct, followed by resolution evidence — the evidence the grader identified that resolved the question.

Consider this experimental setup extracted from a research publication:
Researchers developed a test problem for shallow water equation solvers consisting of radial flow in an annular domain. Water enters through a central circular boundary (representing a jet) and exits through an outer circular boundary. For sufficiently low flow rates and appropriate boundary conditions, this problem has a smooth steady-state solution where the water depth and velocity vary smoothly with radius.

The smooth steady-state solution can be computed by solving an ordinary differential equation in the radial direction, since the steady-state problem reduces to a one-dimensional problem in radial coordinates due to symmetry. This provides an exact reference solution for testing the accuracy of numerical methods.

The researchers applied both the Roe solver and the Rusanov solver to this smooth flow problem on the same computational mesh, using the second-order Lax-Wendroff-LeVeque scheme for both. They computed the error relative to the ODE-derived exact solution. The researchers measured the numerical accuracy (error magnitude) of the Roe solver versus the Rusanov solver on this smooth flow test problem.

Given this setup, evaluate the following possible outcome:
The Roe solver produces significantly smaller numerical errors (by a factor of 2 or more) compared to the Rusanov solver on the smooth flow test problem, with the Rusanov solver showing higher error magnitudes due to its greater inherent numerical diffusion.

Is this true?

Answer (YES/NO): YES